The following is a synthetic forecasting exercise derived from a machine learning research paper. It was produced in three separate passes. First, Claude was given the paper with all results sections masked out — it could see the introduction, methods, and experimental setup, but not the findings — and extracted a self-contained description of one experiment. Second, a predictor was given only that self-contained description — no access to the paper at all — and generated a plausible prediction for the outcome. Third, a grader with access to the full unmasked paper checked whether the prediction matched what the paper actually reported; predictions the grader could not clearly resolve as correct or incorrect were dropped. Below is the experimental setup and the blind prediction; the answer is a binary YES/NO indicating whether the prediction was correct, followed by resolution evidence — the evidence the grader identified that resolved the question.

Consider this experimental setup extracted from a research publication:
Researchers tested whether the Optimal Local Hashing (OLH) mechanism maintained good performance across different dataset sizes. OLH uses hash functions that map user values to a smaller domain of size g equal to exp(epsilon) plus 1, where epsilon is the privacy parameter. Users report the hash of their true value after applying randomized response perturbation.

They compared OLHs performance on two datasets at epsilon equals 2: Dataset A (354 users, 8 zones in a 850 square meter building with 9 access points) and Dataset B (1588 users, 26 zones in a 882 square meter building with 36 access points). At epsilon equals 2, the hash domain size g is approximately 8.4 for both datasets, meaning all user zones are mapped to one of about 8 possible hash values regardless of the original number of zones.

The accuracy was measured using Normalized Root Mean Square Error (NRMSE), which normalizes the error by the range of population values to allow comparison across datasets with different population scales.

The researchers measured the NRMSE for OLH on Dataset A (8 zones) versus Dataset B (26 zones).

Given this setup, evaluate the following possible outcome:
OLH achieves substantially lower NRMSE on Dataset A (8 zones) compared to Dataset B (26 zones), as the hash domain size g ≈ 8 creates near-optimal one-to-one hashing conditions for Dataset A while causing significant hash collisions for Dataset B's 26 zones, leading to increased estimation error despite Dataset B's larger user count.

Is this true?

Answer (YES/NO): YES